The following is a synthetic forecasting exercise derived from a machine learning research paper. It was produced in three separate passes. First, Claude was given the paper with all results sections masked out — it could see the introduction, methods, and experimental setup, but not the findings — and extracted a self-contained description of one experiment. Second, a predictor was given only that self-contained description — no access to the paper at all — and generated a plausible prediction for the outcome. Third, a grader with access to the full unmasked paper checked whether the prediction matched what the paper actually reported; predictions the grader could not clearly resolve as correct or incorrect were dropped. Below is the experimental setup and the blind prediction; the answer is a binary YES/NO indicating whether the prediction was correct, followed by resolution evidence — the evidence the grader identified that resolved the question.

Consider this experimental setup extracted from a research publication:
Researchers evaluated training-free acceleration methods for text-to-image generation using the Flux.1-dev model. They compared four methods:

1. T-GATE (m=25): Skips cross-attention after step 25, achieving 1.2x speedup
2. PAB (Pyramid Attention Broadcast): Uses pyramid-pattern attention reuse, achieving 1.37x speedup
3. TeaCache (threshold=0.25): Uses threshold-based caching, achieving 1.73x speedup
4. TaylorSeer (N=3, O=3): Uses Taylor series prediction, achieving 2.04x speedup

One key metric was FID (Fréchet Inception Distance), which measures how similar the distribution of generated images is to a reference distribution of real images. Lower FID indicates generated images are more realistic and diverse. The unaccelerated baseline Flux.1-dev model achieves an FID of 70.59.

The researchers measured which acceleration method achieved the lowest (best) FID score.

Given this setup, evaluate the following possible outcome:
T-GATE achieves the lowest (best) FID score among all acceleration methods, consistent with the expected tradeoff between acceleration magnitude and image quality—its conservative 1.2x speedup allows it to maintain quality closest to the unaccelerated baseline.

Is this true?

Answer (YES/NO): YES